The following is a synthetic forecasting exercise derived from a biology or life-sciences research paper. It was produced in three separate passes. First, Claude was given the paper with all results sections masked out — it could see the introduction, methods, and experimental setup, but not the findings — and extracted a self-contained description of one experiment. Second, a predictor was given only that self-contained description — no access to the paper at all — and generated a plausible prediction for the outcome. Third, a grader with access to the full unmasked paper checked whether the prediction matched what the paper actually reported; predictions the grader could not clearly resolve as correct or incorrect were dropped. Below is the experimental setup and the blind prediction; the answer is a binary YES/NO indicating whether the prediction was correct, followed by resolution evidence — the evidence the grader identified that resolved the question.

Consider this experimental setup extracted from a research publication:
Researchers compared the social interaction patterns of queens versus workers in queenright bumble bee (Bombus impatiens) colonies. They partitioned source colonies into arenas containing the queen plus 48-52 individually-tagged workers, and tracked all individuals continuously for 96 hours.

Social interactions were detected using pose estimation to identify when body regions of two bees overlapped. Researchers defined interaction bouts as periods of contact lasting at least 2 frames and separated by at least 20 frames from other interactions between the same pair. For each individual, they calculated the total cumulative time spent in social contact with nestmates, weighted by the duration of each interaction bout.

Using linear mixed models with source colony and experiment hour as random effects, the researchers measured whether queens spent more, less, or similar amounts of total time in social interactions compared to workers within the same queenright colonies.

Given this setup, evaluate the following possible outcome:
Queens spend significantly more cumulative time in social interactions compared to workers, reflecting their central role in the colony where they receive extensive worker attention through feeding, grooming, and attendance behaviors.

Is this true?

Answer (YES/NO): YES